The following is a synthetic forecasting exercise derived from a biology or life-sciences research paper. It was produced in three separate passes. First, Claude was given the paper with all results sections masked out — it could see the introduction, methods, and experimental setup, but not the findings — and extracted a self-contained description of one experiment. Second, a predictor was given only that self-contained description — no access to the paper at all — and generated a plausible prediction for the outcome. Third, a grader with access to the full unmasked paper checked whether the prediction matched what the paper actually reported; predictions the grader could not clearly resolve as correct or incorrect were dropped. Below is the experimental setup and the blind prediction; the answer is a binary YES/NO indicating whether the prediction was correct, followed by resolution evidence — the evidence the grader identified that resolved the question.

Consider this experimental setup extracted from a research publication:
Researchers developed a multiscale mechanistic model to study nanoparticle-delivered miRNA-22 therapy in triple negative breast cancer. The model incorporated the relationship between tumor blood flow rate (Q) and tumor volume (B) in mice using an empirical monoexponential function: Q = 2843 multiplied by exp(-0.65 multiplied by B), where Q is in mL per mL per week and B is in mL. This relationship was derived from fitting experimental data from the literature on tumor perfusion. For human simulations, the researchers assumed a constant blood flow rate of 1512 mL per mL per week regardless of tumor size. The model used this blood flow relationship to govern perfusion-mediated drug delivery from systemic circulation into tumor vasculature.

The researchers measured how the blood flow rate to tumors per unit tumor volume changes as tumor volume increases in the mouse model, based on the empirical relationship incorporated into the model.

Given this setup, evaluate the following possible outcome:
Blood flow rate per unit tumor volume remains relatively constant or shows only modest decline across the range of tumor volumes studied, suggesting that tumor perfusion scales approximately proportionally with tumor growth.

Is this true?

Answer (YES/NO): NO